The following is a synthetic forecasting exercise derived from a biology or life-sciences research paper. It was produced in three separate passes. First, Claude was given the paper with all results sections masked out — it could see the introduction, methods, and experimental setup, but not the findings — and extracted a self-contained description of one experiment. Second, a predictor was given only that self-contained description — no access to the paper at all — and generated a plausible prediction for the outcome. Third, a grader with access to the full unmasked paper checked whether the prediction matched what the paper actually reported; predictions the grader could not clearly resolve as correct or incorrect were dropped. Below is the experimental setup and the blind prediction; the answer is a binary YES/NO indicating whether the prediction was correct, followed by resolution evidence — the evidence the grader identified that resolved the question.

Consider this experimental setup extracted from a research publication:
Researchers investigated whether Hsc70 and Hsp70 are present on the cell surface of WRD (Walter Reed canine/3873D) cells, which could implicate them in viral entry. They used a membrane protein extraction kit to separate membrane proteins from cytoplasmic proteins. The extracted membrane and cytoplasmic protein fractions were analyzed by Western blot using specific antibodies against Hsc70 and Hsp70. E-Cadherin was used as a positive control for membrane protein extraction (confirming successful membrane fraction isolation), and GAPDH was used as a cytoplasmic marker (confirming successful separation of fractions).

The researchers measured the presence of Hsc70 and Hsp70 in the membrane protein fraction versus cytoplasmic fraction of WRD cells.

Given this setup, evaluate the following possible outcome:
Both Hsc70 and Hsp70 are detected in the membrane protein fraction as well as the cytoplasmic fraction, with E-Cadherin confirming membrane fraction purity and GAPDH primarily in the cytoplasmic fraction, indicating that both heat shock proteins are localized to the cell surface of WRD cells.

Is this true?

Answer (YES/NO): YES